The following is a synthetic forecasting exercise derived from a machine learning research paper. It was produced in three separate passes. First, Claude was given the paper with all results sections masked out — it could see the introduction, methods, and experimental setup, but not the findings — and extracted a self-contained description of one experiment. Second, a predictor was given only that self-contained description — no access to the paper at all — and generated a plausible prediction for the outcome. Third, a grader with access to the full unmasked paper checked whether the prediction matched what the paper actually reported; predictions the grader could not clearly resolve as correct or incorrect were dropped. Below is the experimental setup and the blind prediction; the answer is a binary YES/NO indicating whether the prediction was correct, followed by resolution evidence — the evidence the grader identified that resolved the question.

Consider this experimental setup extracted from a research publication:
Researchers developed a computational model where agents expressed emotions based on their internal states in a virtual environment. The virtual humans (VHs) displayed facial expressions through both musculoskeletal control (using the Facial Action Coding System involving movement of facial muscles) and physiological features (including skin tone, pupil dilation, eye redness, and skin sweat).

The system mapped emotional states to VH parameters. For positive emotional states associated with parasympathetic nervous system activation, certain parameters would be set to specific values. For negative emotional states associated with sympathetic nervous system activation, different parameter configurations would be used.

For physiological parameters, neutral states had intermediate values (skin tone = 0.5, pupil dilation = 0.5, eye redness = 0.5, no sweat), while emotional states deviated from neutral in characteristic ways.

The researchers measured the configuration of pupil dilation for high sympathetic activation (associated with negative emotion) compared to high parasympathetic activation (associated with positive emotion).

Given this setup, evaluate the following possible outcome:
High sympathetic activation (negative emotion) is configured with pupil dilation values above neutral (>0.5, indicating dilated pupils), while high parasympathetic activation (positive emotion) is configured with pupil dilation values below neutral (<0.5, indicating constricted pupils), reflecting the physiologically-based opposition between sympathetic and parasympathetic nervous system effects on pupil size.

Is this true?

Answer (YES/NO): YES